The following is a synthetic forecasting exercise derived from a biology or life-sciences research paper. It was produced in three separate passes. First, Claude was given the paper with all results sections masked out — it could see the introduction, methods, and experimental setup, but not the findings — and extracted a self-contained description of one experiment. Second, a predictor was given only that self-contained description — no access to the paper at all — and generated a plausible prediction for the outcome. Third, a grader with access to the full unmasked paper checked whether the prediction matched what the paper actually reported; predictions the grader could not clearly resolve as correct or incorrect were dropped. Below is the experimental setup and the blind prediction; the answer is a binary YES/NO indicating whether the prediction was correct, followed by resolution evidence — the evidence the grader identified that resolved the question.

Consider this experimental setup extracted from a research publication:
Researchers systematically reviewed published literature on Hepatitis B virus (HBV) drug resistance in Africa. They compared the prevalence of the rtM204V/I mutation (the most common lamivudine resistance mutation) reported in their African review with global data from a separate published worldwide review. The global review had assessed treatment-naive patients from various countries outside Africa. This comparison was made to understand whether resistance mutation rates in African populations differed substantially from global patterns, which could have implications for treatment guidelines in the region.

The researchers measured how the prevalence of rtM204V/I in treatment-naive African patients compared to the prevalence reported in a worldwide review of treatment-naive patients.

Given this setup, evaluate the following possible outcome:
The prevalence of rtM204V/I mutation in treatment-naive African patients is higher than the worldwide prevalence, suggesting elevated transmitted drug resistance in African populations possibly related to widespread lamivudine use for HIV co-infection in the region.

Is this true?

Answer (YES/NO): YES